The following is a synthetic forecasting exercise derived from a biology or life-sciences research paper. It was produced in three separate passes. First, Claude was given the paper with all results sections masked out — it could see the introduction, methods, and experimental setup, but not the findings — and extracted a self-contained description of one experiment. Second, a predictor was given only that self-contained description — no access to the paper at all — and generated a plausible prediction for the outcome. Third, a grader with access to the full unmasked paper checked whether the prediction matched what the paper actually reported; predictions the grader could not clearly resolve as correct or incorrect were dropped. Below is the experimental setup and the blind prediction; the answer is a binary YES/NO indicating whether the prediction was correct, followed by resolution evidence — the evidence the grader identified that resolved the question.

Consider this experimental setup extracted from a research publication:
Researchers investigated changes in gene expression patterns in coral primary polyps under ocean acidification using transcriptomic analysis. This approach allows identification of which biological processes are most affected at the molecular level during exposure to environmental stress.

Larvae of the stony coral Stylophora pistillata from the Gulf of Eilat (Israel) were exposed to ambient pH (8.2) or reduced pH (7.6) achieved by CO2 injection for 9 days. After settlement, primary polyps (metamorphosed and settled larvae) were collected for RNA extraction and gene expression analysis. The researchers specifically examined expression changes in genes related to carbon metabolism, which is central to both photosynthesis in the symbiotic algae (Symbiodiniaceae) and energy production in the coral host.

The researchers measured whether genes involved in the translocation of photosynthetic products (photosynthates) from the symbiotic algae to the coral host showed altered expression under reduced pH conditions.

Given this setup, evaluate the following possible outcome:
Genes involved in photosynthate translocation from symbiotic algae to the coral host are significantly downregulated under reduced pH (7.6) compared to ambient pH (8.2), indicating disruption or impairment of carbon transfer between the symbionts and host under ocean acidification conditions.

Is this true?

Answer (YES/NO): NO